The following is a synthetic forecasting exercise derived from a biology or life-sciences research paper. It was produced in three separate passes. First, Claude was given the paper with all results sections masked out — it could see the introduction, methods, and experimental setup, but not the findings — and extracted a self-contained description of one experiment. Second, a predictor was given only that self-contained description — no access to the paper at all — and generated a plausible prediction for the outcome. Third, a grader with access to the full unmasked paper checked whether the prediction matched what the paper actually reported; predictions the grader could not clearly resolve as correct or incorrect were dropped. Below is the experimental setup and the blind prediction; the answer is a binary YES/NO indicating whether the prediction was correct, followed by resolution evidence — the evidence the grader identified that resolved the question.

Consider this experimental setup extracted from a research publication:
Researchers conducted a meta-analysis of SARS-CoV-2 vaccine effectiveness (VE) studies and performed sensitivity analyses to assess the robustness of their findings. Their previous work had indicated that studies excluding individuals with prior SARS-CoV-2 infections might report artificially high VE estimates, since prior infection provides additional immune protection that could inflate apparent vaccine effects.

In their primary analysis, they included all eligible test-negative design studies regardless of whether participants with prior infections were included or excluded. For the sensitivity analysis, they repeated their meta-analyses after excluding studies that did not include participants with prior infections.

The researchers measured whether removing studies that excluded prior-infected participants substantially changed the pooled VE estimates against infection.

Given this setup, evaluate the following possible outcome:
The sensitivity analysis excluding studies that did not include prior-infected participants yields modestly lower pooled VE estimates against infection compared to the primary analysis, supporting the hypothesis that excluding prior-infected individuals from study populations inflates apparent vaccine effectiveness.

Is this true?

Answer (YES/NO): NO